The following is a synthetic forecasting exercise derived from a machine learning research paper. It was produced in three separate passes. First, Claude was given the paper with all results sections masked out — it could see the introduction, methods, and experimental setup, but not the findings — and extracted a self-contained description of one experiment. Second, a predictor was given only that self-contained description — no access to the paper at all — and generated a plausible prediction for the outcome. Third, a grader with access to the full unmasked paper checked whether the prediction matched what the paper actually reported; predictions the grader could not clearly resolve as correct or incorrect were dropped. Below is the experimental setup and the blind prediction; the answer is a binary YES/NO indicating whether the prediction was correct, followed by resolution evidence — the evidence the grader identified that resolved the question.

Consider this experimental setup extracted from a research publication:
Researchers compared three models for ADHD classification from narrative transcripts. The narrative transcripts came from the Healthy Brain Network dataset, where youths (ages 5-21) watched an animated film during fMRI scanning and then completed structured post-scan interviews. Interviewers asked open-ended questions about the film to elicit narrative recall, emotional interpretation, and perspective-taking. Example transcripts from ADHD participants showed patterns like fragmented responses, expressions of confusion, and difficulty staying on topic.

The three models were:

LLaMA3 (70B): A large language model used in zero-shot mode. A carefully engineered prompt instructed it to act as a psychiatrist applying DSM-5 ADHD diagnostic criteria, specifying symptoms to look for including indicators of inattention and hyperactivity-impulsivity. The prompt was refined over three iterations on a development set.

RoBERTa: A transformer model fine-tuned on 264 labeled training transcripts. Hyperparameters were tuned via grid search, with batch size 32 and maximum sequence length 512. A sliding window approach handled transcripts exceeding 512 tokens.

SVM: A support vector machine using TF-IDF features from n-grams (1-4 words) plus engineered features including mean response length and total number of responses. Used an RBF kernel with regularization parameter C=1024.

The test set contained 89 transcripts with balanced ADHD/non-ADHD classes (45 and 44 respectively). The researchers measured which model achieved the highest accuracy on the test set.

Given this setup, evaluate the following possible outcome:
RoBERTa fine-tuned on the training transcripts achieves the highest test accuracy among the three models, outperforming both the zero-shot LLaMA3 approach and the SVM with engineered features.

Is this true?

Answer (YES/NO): NO